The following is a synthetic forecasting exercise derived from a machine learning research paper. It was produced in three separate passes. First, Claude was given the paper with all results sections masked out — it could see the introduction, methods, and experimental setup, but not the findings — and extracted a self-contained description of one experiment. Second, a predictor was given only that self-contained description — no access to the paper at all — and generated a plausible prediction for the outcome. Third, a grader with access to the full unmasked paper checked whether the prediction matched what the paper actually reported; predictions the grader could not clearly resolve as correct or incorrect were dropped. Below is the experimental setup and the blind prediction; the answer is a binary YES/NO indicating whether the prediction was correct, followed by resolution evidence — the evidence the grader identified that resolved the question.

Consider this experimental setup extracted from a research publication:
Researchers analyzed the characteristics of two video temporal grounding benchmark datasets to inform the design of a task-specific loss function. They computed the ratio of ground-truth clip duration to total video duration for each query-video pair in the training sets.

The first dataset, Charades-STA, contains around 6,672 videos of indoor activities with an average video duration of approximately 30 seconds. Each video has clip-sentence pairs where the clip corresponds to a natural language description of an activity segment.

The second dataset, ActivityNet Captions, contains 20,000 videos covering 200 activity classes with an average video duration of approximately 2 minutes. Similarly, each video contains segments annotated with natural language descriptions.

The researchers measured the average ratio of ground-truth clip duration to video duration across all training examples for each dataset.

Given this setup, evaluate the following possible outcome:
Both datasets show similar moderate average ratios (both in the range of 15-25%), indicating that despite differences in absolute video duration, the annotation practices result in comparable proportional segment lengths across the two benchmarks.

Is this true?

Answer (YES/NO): NO